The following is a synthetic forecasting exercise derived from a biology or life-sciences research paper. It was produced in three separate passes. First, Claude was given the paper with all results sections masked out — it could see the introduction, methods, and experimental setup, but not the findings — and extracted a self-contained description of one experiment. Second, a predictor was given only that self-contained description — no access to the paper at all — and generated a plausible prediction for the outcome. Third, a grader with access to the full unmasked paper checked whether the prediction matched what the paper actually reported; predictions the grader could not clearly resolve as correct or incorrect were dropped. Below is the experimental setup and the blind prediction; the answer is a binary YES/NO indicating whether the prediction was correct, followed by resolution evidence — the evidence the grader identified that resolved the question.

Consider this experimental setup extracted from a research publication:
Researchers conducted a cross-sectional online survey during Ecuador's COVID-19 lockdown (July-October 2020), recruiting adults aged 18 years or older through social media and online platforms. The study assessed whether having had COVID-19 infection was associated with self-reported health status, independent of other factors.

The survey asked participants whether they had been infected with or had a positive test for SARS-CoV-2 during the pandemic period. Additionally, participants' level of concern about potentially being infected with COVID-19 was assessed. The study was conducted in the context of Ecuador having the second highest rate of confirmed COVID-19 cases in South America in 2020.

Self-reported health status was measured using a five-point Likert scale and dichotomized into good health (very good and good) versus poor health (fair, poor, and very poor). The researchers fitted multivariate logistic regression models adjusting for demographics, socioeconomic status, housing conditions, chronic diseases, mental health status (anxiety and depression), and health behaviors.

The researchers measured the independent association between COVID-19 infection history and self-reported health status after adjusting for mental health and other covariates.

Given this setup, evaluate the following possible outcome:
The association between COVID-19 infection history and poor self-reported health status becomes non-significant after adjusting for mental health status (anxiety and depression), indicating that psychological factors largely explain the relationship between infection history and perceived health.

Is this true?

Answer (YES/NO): NO